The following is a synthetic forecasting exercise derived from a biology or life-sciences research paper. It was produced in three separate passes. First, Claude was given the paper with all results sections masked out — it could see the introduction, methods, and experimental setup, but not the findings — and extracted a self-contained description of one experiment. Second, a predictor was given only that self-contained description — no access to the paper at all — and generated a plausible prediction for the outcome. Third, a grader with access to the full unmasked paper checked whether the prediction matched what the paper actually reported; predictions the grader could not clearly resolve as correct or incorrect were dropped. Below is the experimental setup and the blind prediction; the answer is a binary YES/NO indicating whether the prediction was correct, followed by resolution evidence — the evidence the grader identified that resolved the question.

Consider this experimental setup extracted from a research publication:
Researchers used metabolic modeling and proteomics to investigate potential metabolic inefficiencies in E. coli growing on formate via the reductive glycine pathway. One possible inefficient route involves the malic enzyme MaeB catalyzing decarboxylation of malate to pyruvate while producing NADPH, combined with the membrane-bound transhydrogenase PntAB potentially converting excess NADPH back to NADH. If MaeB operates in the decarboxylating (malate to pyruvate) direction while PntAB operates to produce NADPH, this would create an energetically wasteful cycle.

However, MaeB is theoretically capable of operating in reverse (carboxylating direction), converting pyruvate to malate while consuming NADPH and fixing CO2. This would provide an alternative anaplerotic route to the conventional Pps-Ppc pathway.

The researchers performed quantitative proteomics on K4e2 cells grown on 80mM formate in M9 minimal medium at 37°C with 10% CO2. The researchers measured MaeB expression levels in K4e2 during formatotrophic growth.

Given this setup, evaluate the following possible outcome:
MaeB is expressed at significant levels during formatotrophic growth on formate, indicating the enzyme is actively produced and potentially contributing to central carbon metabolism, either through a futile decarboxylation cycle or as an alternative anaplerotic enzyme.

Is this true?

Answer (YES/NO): YES